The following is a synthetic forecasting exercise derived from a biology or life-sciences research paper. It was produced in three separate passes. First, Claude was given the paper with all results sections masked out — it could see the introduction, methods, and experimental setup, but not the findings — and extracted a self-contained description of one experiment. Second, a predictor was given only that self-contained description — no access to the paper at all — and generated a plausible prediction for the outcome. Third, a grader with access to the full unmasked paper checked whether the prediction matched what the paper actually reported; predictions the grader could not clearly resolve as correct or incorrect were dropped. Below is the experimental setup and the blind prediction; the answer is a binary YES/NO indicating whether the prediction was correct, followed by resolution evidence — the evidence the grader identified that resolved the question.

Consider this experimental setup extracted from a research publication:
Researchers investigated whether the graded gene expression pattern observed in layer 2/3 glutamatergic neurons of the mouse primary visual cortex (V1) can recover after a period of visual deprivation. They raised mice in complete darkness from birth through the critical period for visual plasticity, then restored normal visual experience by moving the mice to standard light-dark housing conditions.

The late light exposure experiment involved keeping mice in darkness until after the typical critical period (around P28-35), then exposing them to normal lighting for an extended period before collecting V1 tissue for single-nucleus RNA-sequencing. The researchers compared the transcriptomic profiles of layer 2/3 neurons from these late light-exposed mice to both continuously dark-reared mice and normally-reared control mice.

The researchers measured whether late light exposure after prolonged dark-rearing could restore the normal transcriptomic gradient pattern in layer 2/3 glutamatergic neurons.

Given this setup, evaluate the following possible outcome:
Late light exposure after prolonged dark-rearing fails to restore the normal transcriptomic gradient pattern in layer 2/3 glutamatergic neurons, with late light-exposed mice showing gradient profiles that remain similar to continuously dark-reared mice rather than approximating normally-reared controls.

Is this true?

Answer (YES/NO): NO